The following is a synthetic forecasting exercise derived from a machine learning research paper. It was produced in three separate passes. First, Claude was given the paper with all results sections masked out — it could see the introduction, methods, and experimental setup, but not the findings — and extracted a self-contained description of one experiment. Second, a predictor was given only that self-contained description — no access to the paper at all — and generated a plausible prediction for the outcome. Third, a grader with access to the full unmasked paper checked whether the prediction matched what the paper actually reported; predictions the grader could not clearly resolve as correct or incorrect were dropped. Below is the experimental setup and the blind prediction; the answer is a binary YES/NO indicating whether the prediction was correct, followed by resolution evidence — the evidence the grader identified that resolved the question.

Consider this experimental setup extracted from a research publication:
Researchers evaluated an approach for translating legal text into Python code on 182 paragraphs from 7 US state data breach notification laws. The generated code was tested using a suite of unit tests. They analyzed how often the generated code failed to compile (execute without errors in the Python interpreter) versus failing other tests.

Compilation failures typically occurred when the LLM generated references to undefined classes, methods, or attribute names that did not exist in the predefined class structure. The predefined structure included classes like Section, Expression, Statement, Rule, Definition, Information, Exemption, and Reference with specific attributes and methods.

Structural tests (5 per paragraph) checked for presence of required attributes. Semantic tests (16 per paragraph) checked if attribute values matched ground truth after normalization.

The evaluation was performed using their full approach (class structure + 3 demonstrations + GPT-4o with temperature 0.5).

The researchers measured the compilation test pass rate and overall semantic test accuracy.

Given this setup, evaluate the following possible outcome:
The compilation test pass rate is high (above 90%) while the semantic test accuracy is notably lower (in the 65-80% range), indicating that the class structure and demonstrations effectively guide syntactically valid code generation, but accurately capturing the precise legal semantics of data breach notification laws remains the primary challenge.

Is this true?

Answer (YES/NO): NO